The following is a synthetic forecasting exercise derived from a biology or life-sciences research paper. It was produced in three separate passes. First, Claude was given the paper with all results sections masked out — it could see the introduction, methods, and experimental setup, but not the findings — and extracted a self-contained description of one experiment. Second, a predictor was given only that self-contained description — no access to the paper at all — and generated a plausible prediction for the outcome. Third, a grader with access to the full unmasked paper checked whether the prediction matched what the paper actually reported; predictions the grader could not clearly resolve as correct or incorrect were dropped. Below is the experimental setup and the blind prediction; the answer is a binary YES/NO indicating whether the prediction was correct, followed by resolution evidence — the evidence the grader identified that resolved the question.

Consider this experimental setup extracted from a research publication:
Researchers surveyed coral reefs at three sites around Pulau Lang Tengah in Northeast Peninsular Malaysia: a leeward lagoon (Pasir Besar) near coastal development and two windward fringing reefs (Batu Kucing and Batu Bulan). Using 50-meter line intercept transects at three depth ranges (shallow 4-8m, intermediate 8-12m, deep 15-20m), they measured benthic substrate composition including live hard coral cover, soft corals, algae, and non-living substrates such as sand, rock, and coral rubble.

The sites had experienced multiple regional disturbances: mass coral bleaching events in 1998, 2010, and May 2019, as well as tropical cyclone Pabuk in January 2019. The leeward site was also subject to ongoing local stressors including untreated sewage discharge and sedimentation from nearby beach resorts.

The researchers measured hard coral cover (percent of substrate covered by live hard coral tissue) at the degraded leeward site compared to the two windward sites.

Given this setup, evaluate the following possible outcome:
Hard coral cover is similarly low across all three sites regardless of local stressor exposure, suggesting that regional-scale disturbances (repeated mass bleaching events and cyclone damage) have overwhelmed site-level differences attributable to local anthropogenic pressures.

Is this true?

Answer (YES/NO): NO